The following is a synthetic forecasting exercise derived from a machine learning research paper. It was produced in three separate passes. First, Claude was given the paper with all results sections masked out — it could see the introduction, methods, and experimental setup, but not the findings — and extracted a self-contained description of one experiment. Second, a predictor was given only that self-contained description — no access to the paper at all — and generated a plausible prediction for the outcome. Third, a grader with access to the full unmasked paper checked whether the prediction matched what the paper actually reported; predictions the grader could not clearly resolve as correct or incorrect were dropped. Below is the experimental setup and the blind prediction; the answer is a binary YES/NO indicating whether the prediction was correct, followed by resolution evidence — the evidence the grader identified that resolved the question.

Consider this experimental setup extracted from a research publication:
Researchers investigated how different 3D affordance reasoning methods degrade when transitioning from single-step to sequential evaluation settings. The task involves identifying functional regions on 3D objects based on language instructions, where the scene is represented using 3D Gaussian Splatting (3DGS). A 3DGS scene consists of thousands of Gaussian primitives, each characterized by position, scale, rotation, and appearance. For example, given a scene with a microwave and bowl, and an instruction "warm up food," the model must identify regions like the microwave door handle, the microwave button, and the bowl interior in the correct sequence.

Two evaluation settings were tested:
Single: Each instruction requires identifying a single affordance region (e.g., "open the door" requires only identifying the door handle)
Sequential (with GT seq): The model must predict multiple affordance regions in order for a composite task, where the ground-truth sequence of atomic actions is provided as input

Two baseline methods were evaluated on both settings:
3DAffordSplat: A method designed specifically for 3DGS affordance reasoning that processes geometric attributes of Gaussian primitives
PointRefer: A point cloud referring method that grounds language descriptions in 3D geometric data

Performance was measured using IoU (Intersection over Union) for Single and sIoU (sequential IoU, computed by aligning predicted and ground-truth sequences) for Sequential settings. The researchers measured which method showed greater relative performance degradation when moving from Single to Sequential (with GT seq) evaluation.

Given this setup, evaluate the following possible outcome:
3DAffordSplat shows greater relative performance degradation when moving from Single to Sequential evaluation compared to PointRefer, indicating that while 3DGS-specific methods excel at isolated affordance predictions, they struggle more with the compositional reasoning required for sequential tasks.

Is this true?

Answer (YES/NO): YES